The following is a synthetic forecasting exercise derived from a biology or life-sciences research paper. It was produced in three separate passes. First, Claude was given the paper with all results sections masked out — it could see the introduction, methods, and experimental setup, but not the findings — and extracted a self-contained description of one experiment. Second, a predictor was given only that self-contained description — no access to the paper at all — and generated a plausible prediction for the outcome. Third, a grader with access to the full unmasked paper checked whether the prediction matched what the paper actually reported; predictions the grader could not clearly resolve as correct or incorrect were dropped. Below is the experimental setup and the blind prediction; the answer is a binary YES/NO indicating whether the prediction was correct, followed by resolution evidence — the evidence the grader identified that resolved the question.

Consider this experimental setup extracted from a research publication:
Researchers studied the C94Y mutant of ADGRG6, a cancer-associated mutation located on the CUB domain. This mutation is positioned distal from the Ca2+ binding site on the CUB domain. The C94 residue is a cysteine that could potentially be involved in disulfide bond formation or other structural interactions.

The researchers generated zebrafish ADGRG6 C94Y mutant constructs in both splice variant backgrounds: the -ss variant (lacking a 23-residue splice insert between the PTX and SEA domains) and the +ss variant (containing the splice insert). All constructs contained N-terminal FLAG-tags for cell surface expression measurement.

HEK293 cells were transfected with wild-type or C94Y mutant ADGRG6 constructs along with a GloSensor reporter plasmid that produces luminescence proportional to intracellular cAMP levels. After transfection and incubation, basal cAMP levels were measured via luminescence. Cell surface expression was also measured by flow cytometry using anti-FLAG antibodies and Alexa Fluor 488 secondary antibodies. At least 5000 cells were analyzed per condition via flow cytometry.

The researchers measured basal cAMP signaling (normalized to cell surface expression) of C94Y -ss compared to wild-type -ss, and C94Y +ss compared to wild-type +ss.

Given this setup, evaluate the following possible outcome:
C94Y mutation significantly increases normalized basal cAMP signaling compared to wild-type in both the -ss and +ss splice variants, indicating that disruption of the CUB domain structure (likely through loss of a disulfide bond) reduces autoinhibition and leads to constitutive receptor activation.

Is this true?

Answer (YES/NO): YES